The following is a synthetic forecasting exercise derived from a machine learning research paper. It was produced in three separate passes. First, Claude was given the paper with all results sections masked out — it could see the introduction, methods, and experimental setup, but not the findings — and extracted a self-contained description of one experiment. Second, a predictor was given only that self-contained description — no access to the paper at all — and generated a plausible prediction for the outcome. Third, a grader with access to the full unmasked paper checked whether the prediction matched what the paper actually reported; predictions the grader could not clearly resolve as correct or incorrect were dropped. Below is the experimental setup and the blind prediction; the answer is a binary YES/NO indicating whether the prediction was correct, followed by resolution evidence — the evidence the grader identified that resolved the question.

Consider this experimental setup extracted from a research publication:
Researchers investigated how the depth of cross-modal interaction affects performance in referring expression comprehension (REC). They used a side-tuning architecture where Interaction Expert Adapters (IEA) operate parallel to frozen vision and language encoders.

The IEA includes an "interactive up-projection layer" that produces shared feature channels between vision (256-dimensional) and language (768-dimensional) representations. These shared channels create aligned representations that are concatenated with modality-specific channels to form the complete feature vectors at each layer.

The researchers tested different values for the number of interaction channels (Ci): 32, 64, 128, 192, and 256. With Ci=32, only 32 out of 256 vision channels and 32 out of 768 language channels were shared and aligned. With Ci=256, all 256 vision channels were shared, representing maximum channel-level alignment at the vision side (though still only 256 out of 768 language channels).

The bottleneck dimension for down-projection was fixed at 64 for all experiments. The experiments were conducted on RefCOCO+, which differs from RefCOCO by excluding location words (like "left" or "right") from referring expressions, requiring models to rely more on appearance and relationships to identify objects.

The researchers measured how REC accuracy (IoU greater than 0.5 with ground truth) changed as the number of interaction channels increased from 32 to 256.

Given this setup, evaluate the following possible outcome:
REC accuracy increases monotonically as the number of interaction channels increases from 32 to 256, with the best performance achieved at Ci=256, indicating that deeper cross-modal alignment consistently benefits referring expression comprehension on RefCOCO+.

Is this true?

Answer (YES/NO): YES